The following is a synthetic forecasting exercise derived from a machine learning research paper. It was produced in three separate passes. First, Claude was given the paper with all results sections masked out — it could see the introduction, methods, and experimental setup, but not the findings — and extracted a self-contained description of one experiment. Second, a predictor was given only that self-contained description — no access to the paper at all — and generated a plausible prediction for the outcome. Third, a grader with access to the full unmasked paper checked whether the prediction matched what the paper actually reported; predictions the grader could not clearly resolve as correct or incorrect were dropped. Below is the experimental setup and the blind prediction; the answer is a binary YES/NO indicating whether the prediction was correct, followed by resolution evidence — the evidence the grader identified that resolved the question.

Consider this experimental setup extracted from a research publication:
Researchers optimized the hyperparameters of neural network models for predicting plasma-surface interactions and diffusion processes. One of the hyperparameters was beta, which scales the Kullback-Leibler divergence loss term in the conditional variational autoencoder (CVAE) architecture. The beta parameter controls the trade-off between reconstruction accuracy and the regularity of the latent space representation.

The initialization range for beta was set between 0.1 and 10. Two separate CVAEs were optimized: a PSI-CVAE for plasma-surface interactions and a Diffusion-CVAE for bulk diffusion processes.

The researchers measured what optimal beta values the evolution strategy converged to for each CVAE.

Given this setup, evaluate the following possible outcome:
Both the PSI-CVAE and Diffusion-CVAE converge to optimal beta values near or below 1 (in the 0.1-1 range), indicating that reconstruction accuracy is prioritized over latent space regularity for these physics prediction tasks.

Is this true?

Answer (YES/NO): NO